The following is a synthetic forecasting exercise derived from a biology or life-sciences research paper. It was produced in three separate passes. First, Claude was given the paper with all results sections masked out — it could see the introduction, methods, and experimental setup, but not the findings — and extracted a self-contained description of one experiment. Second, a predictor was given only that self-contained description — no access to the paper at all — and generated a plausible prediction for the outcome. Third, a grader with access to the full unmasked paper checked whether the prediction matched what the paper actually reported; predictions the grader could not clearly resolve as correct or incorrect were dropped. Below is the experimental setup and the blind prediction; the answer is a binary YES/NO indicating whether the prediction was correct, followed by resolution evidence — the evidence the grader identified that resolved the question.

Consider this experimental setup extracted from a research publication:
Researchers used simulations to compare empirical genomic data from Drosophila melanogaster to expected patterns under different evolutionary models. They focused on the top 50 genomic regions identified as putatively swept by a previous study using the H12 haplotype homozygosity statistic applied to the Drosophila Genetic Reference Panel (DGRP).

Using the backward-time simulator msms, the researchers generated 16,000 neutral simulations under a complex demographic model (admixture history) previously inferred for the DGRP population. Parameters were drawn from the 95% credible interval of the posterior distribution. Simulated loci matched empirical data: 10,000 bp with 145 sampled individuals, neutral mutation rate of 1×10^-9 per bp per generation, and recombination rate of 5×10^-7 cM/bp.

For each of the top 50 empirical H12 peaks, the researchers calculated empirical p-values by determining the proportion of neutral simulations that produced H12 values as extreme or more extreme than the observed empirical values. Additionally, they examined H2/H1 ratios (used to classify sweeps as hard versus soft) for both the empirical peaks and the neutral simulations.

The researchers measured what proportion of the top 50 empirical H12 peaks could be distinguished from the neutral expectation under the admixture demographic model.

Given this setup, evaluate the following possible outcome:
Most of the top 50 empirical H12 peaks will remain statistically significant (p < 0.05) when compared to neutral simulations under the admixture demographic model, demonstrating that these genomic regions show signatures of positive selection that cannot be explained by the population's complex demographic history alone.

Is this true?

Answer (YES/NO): NO